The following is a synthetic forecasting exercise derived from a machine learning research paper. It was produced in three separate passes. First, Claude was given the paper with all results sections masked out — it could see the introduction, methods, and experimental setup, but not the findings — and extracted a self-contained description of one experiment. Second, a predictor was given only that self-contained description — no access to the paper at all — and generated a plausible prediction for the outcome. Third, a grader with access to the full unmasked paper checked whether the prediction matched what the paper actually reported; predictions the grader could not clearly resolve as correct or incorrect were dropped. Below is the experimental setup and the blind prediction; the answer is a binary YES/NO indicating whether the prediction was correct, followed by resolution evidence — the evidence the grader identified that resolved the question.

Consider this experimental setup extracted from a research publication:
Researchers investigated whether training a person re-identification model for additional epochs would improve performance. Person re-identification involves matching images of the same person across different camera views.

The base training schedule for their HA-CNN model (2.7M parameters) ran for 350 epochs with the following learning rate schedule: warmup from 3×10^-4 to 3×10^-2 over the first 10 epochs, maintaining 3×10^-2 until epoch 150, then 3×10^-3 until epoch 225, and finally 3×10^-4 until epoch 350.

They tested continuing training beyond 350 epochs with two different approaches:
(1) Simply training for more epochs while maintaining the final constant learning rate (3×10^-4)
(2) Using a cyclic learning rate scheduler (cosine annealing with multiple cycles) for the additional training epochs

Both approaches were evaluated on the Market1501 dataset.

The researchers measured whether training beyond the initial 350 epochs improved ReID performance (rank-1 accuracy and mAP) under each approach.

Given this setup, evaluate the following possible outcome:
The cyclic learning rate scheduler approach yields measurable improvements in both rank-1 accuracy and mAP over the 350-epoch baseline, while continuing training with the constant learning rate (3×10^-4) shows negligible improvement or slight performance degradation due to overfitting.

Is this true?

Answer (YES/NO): YES